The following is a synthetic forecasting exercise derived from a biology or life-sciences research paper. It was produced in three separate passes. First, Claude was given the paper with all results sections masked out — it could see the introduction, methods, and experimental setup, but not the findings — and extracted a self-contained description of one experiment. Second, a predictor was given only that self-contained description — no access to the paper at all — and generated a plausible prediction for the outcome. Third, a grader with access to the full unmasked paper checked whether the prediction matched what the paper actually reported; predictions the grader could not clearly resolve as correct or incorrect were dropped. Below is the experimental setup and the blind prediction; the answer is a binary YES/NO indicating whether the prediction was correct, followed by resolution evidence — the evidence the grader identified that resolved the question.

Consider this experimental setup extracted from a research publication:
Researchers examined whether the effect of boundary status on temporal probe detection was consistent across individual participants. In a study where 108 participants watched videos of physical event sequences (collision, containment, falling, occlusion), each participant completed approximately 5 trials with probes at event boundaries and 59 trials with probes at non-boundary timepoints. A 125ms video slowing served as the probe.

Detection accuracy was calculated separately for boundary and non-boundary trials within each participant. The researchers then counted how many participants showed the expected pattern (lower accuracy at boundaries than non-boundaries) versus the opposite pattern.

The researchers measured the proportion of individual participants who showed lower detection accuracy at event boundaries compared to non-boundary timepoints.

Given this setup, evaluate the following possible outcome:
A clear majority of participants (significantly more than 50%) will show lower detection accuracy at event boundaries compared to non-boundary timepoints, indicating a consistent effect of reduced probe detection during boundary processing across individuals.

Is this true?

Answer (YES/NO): YES